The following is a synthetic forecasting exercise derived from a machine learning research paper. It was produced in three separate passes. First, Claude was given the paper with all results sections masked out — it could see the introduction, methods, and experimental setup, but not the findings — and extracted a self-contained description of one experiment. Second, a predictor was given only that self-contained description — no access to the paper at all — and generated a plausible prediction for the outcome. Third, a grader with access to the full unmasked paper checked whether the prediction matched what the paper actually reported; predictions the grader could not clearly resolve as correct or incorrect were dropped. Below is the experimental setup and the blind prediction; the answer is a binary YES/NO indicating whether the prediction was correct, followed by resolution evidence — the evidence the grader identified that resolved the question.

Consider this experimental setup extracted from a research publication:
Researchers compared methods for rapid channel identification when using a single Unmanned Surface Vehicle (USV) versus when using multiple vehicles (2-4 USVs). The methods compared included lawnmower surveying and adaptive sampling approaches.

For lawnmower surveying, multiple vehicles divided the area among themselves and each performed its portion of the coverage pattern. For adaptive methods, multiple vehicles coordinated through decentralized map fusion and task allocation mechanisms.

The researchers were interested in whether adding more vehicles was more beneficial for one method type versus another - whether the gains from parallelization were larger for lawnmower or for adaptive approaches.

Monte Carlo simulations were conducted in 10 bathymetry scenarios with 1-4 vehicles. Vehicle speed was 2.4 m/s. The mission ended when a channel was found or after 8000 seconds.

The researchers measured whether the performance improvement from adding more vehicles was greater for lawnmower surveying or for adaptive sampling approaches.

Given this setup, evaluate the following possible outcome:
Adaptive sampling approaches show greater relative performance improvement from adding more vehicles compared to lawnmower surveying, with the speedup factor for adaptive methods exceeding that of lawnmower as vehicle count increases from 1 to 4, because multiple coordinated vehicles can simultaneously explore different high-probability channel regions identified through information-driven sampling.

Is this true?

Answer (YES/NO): YES